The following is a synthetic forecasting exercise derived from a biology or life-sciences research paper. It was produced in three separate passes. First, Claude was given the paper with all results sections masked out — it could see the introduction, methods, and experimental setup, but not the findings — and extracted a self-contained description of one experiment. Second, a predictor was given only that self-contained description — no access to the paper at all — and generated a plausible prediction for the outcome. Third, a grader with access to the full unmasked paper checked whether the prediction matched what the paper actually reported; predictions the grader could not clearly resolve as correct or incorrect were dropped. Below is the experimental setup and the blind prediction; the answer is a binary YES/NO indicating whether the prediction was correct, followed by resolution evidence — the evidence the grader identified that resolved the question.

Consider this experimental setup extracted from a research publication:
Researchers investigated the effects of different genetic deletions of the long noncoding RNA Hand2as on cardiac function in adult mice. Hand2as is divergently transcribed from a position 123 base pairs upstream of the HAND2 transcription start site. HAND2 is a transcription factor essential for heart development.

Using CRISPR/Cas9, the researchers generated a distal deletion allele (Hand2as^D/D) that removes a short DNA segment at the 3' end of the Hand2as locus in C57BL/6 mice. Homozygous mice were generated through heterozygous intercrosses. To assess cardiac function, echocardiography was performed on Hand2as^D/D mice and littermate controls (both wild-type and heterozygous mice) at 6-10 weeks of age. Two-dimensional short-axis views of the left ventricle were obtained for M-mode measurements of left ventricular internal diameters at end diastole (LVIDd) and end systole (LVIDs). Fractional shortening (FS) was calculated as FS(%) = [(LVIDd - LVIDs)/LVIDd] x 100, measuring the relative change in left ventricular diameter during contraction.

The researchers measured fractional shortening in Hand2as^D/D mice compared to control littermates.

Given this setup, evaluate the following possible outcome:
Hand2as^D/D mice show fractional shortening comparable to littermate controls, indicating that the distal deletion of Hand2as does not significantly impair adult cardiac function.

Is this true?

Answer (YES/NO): NO